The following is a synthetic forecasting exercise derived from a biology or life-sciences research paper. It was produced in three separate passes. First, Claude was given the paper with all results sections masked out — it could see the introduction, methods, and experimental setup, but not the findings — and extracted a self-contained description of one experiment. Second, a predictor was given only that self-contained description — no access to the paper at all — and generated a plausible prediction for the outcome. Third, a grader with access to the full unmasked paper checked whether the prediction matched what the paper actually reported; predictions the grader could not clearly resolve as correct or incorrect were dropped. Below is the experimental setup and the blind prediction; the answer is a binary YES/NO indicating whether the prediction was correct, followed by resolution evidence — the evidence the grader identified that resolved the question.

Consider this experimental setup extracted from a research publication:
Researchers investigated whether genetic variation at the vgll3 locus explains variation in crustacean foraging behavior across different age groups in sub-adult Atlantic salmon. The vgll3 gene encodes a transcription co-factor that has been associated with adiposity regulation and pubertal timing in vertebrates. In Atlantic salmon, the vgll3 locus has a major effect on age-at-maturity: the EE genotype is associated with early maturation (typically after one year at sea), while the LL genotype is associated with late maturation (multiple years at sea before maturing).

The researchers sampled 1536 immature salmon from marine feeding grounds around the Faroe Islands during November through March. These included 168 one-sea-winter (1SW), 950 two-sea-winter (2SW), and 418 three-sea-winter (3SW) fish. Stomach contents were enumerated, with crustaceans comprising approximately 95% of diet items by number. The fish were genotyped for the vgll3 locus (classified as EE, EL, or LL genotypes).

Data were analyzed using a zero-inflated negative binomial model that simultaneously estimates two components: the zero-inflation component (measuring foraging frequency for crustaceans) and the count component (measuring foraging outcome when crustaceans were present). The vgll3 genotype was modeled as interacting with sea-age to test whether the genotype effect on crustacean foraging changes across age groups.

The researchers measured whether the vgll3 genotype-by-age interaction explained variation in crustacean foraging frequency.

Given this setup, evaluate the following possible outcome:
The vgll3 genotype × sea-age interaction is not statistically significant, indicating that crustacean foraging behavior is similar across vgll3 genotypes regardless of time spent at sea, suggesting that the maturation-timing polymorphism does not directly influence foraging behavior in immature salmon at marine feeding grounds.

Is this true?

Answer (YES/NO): NO